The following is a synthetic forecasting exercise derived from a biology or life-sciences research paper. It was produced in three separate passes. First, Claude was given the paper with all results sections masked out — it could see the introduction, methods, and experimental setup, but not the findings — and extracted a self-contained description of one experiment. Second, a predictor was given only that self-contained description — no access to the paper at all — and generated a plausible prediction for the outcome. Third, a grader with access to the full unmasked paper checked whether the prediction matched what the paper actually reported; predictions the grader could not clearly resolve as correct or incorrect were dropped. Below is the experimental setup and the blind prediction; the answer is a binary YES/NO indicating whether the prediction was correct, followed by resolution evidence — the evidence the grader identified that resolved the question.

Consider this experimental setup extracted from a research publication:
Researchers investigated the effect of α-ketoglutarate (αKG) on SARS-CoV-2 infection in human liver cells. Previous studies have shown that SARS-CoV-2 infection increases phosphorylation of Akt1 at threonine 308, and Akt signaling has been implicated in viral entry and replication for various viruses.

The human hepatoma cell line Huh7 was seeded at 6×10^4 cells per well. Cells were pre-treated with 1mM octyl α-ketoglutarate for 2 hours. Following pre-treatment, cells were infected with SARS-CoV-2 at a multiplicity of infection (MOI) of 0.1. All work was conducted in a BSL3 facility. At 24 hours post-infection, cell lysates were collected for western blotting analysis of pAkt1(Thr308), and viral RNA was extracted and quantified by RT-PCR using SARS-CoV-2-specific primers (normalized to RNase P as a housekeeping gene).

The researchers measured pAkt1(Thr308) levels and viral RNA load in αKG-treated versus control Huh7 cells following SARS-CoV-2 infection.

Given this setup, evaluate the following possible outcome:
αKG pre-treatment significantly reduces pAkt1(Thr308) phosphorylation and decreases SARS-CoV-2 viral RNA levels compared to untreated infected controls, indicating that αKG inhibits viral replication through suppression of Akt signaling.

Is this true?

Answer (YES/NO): NO